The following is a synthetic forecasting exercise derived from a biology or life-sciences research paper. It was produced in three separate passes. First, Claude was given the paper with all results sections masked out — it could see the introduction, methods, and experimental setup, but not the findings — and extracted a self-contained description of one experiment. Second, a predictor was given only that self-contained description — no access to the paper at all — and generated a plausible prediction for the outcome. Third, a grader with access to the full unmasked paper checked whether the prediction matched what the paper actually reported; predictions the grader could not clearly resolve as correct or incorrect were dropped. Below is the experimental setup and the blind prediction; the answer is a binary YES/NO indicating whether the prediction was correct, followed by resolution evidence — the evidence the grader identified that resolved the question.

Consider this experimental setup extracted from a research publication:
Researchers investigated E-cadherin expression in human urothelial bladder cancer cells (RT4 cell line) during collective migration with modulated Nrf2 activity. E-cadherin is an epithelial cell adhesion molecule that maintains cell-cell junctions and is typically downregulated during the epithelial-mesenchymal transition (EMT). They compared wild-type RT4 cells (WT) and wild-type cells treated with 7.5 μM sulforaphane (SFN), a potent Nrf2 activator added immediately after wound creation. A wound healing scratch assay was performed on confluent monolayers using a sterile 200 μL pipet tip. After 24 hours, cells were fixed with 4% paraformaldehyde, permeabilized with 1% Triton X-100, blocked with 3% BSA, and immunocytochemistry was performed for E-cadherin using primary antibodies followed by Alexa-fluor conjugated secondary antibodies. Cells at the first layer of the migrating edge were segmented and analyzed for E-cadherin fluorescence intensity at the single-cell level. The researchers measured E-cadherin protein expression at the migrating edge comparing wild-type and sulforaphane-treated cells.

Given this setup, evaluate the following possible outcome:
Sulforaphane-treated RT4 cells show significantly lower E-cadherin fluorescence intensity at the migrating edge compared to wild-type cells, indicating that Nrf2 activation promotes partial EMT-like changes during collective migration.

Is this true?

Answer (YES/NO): NO